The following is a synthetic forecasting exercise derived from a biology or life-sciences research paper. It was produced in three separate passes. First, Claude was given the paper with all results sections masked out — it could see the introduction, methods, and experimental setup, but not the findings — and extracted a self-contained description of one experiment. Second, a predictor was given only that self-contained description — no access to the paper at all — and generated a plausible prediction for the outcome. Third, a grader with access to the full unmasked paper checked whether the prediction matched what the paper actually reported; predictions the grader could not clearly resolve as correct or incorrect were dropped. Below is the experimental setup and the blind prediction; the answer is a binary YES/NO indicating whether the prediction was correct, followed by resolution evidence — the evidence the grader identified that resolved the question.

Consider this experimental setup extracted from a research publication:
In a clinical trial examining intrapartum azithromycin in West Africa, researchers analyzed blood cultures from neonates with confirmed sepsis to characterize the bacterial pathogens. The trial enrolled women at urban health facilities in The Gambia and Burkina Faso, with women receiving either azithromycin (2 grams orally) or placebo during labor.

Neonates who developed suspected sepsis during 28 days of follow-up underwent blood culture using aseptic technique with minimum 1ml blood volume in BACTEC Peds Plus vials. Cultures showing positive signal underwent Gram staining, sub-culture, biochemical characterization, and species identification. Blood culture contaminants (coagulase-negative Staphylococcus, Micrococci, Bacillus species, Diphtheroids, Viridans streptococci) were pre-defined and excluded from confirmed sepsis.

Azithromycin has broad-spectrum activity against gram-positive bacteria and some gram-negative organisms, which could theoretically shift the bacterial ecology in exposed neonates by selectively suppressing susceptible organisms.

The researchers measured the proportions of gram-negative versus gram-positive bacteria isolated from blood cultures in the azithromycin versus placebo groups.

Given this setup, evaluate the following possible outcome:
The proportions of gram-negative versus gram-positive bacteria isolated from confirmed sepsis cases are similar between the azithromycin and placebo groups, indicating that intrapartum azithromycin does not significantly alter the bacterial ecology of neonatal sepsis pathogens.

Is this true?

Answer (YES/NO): NO